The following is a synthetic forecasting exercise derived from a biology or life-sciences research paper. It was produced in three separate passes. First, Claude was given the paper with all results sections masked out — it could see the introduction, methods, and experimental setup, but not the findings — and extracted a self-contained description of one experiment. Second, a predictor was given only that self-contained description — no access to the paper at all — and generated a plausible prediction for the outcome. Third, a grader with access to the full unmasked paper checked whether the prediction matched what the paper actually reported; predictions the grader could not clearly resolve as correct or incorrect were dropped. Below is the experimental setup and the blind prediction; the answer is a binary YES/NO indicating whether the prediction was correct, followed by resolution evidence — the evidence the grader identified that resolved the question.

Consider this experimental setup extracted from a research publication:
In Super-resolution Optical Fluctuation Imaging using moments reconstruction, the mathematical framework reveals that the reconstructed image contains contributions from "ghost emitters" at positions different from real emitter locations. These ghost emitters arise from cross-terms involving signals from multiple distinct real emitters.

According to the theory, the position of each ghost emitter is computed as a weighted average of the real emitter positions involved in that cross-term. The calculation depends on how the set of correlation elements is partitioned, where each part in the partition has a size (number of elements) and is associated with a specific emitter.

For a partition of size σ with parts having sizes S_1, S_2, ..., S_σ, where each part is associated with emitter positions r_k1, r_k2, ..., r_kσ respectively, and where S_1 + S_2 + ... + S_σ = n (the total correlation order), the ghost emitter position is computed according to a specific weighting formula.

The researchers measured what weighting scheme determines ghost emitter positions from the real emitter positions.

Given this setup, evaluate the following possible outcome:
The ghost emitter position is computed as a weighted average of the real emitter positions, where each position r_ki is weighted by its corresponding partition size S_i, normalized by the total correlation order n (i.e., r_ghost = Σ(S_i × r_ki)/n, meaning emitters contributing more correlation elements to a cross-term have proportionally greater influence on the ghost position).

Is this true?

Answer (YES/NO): YES